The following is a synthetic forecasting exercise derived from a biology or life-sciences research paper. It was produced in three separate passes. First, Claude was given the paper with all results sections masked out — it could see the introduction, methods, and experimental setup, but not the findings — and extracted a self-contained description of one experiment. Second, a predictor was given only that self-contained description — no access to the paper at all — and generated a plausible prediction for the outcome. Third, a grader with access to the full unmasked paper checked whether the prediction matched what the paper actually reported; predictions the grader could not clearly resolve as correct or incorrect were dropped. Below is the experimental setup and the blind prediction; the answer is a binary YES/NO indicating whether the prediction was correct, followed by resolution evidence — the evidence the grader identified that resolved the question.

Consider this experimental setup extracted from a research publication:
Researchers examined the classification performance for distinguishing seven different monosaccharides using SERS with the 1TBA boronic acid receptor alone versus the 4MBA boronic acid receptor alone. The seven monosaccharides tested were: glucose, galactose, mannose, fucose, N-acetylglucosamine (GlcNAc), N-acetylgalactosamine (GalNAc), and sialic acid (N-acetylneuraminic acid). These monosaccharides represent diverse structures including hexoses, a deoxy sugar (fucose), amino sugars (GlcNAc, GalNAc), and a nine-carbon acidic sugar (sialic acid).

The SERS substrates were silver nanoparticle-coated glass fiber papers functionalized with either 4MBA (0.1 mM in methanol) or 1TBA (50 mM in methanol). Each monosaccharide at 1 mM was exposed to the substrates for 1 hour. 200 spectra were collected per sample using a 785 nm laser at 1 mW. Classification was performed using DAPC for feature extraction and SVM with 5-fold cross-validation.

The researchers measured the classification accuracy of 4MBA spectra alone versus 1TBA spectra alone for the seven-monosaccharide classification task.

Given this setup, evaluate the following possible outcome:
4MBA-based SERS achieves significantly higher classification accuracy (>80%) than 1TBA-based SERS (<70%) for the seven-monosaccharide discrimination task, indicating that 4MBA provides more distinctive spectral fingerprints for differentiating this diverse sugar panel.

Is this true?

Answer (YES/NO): NO